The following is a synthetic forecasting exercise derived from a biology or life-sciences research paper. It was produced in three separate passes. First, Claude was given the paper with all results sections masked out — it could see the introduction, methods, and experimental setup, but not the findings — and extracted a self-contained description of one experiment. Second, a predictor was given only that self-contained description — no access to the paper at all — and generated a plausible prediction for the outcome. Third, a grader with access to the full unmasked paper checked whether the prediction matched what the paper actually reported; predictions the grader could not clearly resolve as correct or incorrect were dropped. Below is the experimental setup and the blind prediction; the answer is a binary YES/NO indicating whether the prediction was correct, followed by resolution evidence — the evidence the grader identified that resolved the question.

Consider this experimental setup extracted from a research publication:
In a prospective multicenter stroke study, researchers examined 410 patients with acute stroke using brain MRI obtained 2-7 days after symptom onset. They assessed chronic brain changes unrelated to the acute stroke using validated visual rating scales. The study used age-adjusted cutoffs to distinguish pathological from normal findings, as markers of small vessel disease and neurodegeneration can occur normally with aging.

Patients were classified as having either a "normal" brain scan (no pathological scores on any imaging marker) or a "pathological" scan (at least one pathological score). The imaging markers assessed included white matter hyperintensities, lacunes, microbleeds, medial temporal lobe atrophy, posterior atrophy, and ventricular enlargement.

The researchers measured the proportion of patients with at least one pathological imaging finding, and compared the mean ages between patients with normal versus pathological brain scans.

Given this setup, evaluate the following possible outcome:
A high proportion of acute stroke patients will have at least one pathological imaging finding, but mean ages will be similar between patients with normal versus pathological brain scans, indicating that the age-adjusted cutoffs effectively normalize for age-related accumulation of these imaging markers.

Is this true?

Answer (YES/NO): NO